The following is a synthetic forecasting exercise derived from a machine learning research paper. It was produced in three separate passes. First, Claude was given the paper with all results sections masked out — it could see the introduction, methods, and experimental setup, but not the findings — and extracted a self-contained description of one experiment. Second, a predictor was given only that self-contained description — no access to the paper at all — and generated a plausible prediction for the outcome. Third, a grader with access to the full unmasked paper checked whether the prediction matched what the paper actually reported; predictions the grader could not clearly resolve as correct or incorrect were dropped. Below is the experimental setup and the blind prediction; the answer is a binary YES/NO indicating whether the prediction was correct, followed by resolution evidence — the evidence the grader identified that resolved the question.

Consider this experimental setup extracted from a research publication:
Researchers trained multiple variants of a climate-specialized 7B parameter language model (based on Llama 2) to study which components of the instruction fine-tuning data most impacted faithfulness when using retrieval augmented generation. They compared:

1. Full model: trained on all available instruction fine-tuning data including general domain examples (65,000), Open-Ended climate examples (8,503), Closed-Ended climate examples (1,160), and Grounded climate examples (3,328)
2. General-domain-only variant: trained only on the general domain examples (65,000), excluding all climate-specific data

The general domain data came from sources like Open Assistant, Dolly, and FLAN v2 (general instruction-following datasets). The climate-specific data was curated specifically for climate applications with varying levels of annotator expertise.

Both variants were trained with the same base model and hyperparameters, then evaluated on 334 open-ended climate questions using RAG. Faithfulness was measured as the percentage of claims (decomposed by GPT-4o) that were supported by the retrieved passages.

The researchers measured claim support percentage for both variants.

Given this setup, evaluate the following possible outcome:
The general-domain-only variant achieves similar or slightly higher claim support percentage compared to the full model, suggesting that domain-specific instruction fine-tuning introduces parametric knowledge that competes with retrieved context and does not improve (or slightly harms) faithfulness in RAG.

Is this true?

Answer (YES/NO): NO